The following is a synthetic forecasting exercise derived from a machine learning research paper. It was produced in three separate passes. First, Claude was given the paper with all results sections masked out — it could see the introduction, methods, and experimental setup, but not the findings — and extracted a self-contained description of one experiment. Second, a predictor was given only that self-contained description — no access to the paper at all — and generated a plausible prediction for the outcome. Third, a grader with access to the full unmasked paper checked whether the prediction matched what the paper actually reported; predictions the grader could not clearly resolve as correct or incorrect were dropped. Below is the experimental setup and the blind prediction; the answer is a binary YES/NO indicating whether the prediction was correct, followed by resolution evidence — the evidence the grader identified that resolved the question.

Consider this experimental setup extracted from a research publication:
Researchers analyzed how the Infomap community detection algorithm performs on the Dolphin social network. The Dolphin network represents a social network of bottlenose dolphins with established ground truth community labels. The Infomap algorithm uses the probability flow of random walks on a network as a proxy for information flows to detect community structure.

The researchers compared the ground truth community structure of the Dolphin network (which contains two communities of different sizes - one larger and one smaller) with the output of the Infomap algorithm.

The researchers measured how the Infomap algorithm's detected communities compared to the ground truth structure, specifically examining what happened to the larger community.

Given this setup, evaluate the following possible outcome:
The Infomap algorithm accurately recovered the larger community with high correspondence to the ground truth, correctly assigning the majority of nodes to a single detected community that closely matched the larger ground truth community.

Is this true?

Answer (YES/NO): NO